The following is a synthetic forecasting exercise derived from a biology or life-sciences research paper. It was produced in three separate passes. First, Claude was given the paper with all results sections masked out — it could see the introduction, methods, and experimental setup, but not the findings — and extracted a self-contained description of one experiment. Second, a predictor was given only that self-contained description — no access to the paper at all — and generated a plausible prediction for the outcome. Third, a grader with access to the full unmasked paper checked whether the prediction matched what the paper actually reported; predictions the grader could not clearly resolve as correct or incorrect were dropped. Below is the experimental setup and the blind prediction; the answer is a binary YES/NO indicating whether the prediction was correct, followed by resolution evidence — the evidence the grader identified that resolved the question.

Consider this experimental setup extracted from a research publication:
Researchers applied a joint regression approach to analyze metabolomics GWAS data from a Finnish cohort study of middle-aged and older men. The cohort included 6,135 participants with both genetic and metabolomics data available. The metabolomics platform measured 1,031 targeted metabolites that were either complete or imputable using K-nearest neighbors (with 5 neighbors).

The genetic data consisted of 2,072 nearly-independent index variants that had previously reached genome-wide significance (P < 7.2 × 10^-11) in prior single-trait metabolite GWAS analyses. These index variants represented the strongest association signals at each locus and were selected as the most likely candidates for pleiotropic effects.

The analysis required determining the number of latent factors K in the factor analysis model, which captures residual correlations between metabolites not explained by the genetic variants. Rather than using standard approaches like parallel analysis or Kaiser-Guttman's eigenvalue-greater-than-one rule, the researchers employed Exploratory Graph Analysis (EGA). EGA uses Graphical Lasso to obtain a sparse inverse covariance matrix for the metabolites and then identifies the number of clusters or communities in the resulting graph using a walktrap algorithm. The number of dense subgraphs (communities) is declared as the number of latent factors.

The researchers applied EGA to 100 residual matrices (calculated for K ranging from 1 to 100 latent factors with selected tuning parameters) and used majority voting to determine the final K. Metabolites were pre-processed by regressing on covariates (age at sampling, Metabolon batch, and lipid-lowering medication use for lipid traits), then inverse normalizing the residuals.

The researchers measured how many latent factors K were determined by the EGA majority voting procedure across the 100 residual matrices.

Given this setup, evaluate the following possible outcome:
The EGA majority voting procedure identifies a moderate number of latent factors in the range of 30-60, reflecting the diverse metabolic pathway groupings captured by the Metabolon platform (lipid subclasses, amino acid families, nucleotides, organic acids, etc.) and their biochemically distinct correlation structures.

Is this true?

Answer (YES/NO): NO